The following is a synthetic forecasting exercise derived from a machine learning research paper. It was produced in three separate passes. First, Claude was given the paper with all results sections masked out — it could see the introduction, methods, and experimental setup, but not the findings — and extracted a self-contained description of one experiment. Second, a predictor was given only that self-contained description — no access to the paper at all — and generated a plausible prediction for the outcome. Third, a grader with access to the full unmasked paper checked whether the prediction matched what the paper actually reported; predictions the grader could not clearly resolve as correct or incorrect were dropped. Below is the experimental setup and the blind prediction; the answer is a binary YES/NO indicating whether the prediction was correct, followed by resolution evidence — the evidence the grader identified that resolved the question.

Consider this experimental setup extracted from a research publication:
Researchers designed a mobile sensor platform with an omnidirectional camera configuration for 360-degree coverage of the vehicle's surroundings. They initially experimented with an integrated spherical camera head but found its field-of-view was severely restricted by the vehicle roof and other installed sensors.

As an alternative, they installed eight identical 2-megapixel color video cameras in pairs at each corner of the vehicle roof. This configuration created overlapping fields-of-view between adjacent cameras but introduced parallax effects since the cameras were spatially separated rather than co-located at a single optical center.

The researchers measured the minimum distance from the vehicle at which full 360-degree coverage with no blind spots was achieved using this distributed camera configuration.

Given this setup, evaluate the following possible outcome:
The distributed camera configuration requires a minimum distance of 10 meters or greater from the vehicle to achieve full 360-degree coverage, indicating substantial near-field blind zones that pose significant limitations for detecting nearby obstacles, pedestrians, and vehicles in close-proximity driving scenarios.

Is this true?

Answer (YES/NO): NO